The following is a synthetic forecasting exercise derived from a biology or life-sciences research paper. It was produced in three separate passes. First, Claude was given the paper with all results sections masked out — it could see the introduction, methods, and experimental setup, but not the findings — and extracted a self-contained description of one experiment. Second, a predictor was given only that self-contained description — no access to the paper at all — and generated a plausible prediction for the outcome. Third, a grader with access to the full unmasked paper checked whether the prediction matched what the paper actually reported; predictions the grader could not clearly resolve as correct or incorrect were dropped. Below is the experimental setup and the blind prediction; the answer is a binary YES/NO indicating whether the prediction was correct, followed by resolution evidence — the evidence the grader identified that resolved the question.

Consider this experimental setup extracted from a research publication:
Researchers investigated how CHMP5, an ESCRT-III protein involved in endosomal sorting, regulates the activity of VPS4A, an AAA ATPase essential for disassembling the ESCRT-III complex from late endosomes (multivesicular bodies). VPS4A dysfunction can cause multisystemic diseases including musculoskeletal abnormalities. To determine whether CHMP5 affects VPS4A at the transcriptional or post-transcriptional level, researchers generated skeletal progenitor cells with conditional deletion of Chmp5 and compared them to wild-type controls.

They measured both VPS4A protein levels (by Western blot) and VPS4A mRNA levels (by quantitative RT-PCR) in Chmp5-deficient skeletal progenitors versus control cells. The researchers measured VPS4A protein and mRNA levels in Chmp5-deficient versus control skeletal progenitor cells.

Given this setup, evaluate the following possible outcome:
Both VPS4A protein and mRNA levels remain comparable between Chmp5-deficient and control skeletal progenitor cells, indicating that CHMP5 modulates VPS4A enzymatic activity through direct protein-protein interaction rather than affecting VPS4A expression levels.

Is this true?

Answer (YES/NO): NO